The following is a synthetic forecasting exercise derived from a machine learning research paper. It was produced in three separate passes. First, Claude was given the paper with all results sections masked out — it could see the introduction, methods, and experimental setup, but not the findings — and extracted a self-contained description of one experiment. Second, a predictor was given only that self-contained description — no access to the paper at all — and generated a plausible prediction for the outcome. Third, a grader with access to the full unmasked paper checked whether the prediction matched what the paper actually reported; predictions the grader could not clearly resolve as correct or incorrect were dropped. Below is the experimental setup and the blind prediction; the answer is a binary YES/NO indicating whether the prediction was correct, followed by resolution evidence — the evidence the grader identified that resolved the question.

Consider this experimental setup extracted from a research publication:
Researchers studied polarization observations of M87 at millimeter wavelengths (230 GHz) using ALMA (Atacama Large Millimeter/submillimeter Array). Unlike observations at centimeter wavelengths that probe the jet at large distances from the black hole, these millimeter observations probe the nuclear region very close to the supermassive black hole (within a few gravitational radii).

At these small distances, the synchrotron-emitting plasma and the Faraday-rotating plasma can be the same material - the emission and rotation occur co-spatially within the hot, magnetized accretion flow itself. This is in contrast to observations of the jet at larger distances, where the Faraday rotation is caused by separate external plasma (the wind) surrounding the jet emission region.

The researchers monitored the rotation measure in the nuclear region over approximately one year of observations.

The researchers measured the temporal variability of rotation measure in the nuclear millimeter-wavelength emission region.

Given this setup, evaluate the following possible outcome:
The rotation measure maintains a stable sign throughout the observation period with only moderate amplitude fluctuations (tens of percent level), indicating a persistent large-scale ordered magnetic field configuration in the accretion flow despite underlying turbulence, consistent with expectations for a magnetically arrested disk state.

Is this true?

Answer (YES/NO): NO